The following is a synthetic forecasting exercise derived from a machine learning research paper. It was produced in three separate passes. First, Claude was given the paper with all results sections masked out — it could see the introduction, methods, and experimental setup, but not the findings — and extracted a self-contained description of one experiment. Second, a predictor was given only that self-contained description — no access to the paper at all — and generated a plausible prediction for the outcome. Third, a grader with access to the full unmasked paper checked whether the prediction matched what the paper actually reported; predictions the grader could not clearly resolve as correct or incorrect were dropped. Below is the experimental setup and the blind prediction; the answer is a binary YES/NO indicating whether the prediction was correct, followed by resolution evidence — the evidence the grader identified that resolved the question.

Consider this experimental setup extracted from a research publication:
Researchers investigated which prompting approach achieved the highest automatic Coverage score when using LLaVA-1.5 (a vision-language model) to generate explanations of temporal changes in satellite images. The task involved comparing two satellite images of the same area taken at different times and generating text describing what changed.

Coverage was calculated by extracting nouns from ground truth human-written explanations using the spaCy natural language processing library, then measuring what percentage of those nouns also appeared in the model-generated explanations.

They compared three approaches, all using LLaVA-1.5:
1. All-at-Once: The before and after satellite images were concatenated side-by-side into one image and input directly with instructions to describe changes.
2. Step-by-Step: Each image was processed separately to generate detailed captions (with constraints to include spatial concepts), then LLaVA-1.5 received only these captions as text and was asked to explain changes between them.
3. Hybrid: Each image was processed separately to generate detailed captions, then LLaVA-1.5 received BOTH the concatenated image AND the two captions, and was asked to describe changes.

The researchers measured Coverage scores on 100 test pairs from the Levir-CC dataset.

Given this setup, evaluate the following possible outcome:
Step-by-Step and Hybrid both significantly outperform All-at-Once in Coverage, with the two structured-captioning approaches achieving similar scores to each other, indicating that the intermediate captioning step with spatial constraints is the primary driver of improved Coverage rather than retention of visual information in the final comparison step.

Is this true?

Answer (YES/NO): NO